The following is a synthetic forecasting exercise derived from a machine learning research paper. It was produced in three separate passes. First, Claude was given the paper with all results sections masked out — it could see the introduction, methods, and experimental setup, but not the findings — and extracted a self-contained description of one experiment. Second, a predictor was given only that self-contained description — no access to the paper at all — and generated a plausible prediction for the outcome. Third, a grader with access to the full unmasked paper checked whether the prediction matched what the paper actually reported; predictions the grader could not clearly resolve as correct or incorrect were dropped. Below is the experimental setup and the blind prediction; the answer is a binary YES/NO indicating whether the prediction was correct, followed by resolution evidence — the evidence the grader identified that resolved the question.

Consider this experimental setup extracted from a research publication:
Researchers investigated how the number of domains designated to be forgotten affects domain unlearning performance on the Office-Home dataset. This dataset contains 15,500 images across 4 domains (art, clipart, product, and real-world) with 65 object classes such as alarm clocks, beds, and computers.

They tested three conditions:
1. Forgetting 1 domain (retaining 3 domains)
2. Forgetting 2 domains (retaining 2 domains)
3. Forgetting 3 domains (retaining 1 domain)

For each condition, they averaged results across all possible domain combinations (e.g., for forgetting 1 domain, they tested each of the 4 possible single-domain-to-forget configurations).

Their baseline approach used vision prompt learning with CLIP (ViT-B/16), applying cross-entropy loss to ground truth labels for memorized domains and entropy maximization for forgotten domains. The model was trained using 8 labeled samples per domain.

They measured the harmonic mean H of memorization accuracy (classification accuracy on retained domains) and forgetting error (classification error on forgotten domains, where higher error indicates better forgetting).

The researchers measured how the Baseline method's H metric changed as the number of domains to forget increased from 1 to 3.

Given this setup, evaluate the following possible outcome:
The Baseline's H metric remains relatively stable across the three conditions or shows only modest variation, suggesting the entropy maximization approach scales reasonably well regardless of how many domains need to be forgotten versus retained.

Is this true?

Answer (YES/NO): NO